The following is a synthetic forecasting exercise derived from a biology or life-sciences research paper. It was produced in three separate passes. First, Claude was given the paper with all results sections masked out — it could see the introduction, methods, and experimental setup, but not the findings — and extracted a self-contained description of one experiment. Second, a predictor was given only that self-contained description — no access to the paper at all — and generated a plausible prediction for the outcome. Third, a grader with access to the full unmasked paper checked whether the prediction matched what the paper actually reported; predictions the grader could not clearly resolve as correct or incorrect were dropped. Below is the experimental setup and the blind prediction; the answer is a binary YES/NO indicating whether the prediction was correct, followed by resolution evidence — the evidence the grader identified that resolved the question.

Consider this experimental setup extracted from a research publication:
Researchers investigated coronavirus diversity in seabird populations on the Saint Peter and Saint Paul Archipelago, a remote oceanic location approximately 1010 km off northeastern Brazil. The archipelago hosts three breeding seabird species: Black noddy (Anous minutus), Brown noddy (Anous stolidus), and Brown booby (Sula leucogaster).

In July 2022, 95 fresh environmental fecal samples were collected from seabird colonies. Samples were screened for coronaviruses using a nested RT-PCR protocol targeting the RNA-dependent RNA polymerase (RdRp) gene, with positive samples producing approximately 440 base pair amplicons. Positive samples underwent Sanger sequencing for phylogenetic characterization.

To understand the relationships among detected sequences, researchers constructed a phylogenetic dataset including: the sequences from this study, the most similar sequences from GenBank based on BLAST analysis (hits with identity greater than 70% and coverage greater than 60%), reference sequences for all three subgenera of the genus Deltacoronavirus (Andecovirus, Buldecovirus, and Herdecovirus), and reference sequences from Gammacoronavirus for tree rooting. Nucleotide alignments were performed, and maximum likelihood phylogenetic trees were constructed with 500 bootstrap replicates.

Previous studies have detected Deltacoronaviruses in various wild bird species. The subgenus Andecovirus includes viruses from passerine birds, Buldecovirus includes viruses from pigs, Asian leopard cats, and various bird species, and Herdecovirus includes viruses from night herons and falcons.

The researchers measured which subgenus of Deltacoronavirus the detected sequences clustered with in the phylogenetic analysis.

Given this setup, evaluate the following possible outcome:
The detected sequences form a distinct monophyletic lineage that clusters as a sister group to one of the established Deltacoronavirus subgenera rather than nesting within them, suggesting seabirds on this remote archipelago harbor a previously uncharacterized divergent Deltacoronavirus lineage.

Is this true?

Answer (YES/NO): NO